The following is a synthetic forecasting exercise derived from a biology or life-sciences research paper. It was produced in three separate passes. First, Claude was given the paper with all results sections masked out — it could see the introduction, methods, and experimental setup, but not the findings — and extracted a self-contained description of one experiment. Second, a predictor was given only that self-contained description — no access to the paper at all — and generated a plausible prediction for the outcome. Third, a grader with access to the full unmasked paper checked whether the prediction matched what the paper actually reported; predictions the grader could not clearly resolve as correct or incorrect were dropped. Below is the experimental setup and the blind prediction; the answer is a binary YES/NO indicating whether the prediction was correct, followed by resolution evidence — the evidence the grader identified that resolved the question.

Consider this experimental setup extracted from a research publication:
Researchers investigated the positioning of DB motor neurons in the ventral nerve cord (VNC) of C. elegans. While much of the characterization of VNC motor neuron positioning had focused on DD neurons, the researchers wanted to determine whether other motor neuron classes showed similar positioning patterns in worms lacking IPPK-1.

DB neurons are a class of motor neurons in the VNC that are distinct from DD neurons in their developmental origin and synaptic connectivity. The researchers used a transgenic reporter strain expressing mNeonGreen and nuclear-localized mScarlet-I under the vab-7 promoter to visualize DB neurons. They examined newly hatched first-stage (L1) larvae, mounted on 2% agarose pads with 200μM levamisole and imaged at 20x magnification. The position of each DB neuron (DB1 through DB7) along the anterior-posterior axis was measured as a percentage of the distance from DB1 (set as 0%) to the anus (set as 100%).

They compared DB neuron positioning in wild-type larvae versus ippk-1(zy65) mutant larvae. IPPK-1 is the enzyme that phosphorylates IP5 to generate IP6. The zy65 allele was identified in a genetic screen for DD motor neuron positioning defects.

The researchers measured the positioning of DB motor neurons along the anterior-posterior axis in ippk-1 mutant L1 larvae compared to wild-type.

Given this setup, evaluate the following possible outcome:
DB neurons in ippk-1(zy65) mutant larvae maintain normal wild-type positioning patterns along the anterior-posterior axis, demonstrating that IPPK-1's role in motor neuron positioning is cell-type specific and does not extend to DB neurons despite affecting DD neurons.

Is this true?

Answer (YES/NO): NO